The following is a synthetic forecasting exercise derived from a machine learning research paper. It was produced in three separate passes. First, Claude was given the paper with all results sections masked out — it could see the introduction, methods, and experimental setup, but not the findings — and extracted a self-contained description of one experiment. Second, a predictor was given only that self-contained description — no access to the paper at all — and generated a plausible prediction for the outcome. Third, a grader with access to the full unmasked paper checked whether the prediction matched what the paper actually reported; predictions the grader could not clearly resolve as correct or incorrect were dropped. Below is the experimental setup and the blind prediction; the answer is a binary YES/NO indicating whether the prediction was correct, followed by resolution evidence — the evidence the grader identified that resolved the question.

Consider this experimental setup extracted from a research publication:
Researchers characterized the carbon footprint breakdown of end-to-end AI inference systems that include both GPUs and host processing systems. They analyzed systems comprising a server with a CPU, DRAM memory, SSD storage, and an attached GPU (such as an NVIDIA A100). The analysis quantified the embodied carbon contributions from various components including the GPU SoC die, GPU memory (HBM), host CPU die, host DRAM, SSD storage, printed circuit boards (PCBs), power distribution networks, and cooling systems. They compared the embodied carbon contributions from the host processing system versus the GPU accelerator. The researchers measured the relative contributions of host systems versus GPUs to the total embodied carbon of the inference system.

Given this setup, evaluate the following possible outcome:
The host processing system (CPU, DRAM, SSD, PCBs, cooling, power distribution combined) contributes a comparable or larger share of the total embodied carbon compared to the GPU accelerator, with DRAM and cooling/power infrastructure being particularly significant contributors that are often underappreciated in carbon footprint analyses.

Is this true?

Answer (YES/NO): NO